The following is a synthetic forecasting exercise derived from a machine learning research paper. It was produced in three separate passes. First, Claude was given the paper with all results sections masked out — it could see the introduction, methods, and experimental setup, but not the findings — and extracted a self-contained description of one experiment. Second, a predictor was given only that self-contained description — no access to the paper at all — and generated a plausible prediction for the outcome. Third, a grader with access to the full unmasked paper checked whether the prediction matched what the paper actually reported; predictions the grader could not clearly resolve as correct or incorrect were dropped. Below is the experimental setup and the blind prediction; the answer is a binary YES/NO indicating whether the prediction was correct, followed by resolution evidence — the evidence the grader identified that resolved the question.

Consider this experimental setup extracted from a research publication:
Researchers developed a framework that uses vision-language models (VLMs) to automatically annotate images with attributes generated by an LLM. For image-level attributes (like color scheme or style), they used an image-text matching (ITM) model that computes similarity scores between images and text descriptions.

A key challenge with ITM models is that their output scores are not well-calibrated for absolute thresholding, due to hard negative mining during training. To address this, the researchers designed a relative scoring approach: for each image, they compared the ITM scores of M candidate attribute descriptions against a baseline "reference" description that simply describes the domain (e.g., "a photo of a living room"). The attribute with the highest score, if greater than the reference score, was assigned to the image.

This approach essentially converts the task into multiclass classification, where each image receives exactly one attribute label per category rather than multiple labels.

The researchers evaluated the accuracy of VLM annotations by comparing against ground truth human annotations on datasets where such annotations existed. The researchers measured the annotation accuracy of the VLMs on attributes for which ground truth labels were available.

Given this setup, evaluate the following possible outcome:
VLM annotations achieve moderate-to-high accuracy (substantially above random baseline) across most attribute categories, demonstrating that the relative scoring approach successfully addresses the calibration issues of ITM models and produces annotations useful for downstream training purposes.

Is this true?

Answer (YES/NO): YES